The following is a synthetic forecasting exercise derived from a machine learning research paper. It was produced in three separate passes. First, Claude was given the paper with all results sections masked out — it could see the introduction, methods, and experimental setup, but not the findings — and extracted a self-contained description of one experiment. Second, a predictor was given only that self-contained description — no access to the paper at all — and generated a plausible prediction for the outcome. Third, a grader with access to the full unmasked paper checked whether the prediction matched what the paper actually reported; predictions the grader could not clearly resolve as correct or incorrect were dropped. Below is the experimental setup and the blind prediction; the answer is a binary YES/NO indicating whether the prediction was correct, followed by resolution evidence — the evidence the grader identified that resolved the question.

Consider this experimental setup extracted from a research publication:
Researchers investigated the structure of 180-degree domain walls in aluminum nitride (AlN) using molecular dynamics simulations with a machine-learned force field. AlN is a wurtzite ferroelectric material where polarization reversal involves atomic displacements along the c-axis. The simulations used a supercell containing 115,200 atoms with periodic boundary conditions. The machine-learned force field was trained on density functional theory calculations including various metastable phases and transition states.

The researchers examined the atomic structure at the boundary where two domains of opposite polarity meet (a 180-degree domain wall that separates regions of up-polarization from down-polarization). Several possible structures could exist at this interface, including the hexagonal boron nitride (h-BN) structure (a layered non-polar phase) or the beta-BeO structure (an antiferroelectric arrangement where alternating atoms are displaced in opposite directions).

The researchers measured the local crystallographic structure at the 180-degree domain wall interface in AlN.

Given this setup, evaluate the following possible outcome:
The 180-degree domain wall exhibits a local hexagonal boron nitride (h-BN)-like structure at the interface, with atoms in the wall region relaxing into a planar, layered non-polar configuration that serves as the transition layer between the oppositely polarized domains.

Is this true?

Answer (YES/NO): NO